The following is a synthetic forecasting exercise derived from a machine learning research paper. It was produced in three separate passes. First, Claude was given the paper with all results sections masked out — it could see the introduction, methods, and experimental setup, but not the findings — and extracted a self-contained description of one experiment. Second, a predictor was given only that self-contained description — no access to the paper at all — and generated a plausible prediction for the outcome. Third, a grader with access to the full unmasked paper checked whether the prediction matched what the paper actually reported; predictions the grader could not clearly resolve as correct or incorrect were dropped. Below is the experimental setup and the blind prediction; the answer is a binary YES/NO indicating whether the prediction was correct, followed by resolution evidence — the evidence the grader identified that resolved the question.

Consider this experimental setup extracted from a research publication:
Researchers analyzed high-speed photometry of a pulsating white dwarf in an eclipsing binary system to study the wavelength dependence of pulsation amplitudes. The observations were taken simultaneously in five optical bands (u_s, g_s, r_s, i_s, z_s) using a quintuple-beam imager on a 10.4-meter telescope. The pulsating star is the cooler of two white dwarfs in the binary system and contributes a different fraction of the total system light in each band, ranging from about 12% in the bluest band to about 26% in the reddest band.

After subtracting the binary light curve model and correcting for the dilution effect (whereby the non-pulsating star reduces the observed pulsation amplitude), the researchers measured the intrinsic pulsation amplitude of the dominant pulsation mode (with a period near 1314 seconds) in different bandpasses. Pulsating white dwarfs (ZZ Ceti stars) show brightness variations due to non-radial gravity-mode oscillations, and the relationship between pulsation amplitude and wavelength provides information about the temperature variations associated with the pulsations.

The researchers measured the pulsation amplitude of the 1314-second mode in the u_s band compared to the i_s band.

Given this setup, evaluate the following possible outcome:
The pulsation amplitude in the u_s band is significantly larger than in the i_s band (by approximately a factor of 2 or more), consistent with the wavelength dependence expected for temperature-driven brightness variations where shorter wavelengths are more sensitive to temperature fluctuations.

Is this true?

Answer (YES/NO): NO